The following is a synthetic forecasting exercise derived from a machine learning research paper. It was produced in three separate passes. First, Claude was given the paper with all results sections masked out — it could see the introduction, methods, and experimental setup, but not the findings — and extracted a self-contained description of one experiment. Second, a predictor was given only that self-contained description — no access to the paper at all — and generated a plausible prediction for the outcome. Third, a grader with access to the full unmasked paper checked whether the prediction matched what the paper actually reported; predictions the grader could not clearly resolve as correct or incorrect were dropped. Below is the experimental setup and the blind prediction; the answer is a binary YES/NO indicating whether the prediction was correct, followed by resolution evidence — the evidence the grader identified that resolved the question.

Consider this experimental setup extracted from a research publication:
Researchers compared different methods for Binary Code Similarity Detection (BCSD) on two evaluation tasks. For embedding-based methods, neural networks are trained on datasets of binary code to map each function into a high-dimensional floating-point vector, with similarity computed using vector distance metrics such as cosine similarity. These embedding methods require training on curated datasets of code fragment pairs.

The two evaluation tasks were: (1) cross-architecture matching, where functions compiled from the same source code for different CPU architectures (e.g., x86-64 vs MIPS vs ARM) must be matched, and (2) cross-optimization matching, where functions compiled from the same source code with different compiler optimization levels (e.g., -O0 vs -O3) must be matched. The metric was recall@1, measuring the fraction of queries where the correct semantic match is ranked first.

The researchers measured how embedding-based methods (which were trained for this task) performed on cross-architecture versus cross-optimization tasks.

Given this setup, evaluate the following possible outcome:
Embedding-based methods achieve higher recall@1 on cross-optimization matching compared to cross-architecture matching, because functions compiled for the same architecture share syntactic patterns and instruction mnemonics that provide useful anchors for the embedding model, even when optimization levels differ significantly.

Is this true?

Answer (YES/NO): NO